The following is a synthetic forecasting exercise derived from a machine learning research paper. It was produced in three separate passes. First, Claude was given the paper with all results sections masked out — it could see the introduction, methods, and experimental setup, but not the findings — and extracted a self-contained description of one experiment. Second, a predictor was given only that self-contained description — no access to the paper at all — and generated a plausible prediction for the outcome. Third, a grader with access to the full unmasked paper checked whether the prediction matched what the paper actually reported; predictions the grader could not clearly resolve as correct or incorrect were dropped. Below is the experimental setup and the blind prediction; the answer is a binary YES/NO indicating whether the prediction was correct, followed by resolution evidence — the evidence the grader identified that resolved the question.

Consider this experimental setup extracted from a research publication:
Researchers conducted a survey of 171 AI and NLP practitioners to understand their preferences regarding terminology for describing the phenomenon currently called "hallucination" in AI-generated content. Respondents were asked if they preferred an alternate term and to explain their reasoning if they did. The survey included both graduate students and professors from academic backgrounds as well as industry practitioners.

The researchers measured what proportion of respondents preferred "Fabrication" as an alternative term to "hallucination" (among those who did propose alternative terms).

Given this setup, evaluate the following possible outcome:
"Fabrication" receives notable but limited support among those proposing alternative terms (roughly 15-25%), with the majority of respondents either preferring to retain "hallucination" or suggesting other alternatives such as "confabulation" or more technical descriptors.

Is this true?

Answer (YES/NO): NO